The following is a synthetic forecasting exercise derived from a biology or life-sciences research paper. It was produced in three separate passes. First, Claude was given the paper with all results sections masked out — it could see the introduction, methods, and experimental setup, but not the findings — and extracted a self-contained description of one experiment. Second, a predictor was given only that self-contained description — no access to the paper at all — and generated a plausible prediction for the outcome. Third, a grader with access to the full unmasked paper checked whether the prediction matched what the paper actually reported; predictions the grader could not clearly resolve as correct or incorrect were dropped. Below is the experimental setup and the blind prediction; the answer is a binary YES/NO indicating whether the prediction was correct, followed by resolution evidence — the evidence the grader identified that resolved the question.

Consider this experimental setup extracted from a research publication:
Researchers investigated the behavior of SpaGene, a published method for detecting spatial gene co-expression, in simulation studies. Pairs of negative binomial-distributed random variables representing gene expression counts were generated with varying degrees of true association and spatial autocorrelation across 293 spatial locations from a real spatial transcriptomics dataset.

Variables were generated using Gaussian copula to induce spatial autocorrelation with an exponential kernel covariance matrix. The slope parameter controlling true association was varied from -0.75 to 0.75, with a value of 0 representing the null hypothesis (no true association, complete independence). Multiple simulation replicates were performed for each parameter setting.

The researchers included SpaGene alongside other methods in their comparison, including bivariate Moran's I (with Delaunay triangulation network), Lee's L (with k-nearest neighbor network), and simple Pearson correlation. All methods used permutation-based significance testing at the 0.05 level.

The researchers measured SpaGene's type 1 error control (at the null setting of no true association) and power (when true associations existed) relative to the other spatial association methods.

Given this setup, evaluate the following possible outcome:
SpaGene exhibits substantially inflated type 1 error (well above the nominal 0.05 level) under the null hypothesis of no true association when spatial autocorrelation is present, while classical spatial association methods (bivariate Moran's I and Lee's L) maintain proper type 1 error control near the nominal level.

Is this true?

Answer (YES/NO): NO